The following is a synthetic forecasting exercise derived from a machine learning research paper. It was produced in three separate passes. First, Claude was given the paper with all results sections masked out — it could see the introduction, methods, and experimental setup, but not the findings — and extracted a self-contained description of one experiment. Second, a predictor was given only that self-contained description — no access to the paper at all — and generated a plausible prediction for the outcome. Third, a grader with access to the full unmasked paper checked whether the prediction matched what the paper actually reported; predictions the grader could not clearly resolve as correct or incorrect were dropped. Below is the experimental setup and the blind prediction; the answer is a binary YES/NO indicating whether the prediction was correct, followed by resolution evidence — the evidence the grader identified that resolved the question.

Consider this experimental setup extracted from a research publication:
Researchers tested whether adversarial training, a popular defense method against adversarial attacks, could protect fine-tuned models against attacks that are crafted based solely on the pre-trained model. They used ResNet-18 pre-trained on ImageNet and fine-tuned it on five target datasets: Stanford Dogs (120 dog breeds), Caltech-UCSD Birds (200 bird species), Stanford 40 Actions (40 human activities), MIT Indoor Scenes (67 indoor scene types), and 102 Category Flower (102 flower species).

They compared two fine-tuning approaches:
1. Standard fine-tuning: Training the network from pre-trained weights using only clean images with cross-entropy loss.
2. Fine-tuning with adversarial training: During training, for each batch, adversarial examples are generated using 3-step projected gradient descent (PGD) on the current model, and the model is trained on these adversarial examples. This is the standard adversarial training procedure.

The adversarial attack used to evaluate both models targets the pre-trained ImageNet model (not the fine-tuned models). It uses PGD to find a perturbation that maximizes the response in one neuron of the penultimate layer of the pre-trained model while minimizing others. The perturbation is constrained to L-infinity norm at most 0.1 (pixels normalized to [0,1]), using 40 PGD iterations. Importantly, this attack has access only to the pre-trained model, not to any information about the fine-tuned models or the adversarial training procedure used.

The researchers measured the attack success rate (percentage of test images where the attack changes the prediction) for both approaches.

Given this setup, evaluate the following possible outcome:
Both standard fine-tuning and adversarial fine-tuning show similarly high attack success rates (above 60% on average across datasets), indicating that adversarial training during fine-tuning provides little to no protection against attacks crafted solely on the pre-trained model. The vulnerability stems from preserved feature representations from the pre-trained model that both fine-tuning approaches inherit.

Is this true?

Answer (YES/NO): NO